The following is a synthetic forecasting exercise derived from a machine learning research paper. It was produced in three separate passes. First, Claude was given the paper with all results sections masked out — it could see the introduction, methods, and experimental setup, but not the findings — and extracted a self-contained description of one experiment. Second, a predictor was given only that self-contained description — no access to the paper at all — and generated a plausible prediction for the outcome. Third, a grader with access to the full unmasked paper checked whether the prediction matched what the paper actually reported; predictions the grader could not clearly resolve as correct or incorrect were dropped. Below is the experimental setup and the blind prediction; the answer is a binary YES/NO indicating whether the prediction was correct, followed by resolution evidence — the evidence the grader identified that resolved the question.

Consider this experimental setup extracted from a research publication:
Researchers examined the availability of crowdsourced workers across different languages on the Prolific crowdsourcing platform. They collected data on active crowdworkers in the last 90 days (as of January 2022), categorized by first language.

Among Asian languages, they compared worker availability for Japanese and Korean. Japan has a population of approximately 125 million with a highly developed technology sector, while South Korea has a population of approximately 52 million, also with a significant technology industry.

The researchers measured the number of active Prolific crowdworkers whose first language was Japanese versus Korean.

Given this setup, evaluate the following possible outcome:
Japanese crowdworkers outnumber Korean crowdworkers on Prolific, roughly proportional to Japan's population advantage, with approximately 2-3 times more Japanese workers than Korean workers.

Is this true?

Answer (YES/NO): NO